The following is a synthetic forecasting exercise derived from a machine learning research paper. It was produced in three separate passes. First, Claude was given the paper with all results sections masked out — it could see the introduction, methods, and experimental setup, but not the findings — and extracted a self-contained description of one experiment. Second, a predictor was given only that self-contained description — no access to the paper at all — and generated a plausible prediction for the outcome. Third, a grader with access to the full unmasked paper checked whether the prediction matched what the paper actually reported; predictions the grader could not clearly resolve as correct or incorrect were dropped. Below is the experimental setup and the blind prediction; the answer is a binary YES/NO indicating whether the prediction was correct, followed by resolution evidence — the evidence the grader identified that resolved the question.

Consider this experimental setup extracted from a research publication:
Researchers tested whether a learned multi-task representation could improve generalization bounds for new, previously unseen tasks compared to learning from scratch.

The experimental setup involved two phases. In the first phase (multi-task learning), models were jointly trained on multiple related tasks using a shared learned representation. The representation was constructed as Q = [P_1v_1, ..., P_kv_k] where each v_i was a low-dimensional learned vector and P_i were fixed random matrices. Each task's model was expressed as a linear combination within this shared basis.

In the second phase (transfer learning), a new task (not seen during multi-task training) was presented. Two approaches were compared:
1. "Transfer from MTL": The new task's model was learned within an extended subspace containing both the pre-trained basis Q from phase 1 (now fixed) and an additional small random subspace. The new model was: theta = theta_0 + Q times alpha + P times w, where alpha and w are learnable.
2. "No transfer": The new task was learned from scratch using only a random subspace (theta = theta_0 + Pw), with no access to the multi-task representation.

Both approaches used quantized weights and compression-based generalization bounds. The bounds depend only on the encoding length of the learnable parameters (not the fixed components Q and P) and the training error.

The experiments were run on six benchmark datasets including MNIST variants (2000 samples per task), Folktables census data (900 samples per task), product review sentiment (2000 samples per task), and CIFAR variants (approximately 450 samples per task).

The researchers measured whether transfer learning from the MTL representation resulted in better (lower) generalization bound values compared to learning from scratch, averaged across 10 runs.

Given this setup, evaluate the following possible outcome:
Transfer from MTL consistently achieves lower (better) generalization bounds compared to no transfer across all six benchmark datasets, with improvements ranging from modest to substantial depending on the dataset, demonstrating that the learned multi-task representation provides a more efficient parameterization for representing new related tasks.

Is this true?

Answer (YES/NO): YES